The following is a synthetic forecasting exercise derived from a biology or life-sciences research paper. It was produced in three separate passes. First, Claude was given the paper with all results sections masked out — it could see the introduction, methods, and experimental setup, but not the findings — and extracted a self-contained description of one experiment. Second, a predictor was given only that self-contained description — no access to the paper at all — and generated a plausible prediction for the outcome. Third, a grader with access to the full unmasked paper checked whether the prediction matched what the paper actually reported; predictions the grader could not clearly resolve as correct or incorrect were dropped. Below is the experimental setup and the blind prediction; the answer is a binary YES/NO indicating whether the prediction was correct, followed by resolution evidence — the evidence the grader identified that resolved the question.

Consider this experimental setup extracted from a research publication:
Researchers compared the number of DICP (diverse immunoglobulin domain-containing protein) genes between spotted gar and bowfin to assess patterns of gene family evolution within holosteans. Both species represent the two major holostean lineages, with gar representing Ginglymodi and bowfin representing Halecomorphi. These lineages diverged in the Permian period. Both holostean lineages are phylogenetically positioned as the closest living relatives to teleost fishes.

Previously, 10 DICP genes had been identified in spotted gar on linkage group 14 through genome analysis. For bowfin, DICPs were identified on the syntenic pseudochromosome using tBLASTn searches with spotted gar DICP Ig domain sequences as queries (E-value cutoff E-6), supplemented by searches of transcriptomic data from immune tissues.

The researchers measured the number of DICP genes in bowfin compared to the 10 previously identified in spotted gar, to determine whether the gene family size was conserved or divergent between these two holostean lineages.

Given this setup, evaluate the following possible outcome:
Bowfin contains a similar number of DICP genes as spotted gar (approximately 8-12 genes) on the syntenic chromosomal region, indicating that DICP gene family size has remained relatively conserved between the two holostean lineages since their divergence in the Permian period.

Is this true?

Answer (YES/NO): NO